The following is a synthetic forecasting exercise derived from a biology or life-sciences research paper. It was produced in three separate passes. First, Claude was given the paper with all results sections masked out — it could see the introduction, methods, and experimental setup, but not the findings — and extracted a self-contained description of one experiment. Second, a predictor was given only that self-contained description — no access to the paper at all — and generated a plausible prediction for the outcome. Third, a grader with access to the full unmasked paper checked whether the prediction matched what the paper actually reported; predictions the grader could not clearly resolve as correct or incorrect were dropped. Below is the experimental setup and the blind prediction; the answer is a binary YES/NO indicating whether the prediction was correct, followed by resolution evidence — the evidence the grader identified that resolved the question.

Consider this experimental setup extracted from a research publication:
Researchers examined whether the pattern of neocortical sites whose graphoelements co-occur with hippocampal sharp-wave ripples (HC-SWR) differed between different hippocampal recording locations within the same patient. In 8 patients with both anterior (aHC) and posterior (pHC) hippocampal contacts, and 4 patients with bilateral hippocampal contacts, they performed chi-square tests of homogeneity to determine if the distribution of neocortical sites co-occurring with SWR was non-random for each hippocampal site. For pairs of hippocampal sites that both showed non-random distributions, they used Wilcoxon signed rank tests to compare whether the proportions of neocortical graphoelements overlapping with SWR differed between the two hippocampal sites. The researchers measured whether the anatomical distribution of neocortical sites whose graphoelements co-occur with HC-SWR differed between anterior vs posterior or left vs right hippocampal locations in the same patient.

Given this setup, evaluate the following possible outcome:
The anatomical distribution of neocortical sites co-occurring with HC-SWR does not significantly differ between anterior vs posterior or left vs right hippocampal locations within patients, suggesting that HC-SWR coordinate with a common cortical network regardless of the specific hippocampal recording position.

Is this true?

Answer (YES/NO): NO